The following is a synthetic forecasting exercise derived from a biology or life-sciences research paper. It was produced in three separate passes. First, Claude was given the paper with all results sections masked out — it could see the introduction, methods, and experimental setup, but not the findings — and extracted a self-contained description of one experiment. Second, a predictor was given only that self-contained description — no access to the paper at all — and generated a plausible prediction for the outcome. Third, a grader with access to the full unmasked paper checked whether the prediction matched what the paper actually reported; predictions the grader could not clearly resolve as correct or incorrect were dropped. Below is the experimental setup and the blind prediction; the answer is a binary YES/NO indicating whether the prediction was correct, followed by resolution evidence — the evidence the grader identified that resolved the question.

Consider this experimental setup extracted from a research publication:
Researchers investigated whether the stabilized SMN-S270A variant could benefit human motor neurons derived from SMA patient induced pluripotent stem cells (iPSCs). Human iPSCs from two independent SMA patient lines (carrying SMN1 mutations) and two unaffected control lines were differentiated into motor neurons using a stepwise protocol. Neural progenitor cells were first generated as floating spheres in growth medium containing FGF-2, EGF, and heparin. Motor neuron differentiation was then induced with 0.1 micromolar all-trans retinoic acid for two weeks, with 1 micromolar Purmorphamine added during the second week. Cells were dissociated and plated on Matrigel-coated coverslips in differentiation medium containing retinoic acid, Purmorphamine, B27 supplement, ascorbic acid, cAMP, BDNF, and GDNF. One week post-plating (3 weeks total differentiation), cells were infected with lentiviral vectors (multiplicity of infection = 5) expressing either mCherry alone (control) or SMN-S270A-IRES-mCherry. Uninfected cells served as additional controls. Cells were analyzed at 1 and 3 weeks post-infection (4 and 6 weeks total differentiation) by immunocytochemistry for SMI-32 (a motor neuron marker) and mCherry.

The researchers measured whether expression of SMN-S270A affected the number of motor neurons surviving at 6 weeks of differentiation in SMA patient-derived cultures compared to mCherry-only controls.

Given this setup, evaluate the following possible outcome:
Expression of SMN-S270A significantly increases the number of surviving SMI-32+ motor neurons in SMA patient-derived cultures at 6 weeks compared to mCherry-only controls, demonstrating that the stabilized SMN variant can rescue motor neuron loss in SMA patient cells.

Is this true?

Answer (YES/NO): YES